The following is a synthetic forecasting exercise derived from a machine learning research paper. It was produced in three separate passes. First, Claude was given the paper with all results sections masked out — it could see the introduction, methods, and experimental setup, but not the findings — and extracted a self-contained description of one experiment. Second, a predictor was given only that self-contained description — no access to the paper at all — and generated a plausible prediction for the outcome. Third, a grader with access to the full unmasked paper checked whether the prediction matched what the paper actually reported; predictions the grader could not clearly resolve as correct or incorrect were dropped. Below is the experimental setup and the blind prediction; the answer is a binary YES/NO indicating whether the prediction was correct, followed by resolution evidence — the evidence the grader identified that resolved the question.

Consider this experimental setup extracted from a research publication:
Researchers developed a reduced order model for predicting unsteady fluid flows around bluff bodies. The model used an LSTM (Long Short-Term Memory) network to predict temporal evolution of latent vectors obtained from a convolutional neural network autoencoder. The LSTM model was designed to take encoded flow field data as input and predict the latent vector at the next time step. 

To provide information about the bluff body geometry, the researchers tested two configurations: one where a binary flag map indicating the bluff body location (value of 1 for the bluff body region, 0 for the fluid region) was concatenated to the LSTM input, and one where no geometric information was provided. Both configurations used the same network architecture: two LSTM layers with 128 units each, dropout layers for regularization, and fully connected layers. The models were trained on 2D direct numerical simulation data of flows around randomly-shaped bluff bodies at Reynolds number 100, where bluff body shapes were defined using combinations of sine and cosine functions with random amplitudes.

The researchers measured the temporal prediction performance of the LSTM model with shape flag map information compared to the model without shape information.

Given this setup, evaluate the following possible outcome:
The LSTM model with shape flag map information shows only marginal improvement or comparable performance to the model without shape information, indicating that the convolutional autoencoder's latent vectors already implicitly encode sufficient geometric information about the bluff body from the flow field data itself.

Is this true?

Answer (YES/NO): NO